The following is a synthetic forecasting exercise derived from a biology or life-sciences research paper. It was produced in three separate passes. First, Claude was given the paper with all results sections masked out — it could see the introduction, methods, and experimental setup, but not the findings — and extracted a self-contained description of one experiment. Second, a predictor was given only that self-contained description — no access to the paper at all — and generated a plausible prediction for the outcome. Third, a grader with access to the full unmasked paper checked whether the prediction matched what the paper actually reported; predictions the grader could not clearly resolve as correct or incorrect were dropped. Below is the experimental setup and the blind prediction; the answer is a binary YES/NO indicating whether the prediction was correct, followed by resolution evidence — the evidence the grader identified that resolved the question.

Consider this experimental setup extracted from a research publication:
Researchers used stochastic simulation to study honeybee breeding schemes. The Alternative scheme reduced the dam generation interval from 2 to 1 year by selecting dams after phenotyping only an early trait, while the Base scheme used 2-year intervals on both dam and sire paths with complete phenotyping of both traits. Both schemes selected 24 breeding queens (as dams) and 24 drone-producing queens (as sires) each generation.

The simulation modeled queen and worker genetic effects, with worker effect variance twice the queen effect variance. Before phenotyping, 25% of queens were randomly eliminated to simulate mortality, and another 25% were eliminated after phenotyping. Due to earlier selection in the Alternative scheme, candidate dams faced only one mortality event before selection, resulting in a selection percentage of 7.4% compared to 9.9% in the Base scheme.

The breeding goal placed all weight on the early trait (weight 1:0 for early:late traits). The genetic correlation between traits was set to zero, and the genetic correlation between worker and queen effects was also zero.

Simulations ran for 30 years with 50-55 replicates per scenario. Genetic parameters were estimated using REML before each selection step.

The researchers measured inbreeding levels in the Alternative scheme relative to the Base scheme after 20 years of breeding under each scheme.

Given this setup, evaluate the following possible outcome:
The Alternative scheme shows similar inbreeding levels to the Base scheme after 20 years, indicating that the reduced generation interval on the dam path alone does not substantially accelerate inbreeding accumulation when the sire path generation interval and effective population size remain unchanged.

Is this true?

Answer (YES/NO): NO